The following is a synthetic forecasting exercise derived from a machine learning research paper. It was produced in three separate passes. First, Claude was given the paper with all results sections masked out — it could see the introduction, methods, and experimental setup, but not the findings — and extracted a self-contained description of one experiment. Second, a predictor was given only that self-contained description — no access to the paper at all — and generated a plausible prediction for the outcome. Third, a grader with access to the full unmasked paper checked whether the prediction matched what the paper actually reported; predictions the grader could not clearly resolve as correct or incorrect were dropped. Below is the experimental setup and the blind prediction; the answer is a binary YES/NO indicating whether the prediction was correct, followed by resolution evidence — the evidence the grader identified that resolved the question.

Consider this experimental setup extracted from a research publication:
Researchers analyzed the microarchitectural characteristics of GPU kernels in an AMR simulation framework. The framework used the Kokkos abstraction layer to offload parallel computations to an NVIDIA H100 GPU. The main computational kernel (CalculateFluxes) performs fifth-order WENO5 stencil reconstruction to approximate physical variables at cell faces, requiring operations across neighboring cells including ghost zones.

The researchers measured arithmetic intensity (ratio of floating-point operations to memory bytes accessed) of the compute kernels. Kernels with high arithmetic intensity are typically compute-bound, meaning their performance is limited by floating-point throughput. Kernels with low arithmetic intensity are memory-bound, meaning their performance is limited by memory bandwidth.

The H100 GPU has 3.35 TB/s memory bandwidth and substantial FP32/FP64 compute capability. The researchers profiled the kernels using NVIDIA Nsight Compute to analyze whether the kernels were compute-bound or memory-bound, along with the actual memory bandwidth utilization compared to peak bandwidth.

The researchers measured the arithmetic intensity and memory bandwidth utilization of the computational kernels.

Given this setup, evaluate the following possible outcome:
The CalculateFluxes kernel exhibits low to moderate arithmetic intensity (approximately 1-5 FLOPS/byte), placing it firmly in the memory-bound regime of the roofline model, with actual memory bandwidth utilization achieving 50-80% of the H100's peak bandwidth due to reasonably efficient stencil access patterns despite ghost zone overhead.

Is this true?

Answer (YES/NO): NO